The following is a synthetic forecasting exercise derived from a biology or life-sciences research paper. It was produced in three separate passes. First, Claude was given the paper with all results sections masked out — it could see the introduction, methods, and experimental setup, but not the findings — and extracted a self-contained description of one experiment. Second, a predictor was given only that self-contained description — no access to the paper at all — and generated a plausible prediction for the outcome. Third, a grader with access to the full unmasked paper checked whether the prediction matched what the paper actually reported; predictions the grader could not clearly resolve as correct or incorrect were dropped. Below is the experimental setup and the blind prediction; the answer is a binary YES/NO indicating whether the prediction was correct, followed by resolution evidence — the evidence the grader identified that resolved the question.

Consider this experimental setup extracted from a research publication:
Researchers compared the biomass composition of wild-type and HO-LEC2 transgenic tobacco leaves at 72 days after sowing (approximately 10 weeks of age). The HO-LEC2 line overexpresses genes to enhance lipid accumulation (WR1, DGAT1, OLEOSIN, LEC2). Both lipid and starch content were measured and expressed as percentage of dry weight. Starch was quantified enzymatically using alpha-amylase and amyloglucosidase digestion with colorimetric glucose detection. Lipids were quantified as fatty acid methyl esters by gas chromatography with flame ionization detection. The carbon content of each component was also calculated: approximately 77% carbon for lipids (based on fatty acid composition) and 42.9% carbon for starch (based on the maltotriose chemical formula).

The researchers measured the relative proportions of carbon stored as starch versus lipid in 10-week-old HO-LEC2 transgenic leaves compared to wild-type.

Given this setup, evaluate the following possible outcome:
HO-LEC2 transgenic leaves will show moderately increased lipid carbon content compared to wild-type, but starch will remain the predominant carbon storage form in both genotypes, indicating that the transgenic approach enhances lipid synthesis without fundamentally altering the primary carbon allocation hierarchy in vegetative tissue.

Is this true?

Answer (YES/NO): NO